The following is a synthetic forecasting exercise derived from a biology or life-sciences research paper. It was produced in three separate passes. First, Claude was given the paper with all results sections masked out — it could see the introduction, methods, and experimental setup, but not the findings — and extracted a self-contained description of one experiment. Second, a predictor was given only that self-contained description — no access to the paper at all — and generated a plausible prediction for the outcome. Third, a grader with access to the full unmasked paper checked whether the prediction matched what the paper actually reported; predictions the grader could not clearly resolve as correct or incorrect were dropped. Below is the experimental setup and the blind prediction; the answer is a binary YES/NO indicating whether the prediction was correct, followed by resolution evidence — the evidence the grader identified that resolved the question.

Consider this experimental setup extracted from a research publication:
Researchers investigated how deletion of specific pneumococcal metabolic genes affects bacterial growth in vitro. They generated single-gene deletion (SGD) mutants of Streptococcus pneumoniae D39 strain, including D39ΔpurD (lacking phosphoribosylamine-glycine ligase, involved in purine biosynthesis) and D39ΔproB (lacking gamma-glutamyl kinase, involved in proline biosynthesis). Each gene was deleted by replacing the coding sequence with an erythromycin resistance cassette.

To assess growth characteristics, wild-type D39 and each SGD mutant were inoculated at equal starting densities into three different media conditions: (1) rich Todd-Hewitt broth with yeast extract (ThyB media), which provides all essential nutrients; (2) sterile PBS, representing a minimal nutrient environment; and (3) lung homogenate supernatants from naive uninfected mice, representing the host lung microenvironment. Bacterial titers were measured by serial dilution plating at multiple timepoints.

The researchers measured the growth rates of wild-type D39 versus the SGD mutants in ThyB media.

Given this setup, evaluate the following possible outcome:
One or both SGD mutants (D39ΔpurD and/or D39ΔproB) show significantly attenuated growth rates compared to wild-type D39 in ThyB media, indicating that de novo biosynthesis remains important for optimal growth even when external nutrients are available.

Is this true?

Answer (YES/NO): NO